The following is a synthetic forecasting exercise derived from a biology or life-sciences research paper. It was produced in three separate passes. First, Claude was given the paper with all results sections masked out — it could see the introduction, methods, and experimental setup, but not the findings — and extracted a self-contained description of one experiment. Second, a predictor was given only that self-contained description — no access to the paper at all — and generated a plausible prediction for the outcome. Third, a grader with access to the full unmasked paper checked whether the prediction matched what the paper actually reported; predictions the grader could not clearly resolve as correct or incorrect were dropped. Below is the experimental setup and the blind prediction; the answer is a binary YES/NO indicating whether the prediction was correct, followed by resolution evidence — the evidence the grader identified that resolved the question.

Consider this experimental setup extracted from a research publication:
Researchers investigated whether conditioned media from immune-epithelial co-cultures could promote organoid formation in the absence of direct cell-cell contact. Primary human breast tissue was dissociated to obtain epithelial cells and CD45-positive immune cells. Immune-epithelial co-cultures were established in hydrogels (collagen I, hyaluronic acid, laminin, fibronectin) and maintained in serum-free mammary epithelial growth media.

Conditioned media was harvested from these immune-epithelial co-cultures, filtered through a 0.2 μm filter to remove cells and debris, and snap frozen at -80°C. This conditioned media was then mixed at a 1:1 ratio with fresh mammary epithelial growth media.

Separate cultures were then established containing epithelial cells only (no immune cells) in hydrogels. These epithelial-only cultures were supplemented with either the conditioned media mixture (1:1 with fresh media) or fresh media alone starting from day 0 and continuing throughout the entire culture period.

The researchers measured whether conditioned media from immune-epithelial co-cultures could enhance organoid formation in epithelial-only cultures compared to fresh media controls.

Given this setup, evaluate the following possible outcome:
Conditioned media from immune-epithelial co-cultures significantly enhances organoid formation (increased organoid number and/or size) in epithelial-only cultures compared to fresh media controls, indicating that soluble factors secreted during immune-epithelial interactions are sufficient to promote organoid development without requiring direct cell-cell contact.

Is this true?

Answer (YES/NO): NO